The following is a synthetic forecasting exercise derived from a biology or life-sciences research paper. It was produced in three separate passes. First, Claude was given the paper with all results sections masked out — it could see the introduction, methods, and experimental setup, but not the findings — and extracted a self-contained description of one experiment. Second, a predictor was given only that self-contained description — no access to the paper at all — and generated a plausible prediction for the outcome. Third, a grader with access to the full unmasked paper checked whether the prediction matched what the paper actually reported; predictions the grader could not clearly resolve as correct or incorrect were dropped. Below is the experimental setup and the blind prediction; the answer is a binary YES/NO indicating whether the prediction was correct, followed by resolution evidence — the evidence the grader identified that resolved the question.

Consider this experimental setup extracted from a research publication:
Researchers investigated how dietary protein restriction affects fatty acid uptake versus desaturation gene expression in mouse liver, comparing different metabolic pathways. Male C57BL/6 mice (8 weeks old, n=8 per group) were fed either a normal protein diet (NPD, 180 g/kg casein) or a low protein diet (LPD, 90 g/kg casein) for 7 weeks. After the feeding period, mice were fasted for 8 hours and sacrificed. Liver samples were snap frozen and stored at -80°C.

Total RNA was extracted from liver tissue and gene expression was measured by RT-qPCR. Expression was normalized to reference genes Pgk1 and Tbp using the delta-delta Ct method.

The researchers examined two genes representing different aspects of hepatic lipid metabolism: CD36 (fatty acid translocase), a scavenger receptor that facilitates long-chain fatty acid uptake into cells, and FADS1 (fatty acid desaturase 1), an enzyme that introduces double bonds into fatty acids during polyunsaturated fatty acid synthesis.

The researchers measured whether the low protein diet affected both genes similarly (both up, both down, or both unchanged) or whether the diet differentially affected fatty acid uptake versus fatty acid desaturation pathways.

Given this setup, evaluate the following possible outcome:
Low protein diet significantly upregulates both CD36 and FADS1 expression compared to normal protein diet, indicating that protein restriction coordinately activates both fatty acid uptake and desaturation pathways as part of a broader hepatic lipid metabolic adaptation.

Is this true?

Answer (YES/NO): NO